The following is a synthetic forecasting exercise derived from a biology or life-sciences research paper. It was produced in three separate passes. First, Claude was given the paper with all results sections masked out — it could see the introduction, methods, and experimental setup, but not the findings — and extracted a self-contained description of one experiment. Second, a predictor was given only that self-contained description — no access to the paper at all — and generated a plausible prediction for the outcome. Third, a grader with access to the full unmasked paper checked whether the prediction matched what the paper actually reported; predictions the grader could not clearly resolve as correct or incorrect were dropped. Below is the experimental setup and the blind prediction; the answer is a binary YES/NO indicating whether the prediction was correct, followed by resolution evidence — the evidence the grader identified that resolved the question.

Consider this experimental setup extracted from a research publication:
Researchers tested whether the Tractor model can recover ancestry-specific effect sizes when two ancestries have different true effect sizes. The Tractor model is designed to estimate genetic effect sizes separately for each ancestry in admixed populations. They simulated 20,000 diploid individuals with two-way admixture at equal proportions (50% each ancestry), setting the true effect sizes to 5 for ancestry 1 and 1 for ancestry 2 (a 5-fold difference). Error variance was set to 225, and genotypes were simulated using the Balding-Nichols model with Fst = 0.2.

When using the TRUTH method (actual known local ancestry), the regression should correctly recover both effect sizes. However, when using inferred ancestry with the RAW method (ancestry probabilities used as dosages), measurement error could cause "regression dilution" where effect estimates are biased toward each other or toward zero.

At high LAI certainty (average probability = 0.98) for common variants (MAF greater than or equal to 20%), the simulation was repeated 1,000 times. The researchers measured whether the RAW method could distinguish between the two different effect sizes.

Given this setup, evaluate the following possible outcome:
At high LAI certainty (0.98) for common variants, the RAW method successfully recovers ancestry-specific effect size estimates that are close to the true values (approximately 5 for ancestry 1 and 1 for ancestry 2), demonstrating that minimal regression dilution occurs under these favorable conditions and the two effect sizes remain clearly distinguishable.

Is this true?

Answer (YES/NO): YES